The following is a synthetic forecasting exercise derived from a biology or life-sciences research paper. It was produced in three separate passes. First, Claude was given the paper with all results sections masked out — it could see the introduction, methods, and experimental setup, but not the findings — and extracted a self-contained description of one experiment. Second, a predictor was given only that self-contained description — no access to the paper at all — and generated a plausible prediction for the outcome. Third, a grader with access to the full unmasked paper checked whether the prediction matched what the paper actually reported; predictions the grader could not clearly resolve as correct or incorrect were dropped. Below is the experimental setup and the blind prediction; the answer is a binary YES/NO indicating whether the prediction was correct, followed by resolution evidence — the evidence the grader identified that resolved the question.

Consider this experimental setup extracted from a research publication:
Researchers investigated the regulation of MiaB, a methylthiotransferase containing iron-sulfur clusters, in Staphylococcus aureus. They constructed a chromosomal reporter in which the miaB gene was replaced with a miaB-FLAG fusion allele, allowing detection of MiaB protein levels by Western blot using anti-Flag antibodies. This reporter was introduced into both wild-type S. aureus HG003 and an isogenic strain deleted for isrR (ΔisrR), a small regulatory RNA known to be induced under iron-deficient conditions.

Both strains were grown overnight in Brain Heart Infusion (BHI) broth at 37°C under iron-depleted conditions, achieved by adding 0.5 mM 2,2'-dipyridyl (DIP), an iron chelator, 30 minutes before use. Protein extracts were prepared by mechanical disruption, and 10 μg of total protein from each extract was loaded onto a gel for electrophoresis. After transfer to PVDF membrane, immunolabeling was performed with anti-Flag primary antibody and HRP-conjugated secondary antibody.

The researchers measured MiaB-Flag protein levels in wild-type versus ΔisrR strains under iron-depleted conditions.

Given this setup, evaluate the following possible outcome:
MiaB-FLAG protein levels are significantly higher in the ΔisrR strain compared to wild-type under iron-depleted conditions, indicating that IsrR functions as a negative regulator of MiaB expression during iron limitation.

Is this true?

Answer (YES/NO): NO